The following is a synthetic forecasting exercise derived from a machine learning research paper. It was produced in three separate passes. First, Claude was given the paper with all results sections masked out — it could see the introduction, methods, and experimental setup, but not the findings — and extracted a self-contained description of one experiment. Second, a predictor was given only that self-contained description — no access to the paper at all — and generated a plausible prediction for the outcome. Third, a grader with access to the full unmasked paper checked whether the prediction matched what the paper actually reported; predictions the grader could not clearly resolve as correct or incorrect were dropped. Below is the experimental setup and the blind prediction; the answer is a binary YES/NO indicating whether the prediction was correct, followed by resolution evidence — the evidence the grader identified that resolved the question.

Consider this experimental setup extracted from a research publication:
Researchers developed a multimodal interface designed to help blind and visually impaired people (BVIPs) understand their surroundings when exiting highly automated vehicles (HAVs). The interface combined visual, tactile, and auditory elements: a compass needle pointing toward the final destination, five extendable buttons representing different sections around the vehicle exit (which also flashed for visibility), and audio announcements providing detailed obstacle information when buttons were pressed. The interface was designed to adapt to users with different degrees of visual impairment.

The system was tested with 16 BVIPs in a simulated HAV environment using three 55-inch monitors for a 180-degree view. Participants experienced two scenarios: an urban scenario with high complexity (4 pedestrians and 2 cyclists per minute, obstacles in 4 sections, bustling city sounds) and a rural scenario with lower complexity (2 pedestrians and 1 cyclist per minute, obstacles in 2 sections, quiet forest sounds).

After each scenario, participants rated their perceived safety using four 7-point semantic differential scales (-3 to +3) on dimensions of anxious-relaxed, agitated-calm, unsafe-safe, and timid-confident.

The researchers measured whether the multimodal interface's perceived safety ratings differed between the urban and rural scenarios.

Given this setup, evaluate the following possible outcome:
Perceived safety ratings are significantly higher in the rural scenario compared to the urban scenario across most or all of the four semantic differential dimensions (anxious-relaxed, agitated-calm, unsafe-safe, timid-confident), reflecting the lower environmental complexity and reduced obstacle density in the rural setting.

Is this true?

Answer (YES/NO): NO